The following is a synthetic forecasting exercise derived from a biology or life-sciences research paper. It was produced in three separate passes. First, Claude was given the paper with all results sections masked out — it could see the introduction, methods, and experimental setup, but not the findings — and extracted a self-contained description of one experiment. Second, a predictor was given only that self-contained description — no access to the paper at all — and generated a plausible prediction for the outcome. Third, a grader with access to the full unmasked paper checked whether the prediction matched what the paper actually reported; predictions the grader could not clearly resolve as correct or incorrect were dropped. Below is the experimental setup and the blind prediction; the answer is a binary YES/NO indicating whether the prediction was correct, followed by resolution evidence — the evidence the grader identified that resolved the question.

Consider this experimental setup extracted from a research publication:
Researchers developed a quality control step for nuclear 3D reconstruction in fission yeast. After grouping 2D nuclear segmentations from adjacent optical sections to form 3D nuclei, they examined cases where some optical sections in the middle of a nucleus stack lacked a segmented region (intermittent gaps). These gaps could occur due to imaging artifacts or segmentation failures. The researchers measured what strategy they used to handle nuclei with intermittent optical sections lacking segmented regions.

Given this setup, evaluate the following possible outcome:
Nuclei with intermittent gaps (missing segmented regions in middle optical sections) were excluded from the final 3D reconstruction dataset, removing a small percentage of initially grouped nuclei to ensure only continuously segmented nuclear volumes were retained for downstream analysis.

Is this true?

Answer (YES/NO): NO